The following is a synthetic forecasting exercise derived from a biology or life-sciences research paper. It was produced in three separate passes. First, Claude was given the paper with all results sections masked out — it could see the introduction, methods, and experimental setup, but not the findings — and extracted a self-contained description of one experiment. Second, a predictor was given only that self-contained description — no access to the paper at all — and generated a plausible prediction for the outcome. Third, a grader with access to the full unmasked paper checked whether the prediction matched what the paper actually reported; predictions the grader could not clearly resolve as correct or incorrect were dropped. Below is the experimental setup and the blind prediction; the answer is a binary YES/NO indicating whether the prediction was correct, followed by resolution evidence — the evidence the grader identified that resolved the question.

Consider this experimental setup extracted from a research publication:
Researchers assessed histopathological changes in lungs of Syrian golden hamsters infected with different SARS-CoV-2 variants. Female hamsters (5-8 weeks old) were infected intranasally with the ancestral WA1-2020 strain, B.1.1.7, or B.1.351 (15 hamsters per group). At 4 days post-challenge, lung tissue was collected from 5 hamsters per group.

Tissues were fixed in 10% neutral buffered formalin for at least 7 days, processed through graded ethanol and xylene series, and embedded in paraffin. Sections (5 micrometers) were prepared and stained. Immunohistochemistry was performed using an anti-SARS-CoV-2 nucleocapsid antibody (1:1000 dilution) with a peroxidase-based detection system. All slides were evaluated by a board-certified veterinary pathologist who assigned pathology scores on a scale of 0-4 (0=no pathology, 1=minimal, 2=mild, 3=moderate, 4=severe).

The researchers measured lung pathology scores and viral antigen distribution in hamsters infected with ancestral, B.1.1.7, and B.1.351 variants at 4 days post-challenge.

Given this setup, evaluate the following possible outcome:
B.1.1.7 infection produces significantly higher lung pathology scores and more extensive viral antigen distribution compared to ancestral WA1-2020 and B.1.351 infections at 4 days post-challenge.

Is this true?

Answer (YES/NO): NO